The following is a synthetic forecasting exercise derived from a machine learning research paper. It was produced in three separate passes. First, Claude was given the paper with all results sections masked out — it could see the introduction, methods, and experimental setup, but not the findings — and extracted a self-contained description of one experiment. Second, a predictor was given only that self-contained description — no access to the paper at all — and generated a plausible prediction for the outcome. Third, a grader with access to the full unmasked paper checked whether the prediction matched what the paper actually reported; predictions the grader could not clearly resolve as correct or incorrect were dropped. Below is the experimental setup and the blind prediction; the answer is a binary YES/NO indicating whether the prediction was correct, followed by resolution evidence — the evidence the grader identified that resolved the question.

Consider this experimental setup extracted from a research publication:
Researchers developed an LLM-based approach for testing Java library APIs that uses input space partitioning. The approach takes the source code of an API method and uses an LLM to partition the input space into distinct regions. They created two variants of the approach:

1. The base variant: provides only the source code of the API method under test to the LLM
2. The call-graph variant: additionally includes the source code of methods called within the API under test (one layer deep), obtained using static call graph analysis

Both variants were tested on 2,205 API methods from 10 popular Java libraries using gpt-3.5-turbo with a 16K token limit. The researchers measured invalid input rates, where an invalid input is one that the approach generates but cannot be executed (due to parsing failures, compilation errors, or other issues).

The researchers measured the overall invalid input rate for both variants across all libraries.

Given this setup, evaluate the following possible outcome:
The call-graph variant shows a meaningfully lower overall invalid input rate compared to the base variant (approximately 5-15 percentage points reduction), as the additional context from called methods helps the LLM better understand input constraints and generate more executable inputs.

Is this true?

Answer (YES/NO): YES